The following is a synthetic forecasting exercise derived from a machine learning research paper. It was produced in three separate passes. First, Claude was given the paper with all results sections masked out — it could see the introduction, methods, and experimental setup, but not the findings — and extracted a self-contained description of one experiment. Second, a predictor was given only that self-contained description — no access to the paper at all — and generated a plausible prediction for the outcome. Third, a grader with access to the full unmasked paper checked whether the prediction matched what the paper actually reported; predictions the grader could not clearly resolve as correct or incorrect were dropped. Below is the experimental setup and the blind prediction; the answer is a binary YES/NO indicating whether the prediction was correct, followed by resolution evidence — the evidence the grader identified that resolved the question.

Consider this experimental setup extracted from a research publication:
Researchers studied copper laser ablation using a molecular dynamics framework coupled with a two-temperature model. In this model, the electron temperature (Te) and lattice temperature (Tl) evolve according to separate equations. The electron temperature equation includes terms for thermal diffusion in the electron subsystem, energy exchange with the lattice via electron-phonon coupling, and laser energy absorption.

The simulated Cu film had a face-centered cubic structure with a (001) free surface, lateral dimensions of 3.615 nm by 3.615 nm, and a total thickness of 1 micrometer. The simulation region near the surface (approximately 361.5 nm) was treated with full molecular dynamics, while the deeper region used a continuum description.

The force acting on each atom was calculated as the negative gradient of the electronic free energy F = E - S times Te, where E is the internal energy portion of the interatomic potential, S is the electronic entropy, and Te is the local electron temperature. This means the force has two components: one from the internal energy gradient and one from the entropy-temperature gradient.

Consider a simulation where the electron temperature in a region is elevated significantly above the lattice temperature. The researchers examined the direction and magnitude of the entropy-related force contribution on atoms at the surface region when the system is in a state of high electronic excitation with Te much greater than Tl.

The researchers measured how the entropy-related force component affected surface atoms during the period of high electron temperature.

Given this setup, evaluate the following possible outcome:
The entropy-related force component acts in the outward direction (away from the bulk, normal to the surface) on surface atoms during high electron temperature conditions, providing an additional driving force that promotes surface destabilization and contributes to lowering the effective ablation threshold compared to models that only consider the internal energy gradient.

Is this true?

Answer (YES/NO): YES